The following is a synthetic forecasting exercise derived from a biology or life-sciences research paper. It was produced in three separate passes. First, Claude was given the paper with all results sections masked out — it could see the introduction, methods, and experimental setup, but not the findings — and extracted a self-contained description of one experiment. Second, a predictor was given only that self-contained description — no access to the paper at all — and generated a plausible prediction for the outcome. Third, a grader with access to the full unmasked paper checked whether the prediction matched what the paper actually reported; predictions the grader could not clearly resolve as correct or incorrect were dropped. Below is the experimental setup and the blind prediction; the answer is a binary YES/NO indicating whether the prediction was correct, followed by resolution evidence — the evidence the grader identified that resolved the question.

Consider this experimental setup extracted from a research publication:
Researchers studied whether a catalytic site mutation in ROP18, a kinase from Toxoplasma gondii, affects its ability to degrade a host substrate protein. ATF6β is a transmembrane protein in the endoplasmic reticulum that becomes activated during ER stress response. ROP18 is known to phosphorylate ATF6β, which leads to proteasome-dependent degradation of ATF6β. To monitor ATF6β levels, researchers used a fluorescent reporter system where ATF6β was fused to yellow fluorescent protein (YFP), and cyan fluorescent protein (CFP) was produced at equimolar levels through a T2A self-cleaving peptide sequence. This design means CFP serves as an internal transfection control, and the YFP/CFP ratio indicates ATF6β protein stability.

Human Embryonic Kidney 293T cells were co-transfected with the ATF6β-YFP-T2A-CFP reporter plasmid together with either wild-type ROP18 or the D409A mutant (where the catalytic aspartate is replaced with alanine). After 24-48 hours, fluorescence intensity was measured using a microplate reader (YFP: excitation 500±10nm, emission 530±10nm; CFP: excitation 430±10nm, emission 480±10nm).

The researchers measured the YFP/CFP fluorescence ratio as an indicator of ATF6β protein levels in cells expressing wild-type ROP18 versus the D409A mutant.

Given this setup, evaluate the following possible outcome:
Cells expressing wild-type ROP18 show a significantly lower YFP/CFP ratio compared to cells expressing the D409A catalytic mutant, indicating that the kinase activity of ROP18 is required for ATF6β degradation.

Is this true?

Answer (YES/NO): YES